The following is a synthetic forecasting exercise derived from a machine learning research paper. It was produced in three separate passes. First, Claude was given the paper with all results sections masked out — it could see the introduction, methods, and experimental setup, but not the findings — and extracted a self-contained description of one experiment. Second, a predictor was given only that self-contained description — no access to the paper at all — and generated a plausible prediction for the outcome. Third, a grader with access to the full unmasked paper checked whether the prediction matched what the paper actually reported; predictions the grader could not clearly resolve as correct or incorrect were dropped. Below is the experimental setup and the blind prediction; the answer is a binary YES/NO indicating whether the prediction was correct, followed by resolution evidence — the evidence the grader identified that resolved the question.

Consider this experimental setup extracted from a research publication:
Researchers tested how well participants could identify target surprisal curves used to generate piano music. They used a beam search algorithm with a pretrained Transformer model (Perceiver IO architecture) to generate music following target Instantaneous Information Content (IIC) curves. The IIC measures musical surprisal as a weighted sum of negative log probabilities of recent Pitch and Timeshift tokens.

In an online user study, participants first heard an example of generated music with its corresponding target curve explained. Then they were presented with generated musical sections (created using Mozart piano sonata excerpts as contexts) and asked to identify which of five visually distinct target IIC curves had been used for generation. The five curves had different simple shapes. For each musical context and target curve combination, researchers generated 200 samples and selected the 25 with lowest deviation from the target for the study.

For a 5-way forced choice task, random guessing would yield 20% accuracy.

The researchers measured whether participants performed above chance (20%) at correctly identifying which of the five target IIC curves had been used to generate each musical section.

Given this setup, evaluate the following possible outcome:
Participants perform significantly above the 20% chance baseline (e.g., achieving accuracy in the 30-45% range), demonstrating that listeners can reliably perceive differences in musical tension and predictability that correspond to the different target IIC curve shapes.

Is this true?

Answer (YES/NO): YES